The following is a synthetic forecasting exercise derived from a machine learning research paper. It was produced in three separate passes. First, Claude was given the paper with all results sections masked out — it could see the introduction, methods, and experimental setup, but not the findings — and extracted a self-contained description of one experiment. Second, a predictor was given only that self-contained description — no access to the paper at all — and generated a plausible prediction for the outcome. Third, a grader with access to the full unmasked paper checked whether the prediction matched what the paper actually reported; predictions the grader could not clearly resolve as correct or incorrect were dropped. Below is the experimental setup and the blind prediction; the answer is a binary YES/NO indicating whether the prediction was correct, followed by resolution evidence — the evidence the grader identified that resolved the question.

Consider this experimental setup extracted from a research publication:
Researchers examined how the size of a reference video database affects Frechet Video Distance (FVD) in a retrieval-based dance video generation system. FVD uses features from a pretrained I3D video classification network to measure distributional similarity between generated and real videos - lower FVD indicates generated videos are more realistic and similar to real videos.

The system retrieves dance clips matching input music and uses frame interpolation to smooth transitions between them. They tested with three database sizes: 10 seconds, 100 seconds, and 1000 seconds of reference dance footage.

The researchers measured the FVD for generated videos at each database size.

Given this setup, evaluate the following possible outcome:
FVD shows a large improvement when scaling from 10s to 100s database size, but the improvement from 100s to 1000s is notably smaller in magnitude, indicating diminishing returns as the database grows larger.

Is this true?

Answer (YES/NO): YES